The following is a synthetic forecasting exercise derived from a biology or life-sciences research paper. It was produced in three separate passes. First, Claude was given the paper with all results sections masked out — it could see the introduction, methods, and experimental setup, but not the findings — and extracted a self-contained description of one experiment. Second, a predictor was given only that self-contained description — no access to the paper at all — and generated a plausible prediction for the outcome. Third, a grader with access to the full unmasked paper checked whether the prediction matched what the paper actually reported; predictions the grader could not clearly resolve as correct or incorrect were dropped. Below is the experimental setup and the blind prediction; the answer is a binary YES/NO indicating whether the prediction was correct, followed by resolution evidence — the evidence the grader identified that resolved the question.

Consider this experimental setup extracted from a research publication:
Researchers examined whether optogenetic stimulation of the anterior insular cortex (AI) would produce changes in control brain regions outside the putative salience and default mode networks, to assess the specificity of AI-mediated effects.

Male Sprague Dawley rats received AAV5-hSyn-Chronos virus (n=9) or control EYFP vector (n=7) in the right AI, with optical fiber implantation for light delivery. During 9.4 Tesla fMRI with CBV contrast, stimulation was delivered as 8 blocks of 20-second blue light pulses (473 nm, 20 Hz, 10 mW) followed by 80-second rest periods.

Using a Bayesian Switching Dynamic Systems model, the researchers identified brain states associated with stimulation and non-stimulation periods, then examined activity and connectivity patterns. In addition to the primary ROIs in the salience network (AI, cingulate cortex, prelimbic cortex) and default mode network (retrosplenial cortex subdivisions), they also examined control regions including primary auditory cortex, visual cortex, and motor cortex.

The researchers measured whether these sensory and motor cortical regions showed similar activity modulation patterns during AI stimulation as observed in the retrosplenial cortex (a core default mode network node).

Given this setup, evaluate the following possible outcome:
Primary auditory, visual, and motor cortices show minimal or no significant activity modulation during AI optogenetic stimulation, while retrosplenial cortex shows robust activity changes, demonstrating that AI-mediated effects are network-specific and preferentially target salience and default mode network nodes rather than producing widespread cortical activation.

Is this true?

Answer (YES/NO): YES